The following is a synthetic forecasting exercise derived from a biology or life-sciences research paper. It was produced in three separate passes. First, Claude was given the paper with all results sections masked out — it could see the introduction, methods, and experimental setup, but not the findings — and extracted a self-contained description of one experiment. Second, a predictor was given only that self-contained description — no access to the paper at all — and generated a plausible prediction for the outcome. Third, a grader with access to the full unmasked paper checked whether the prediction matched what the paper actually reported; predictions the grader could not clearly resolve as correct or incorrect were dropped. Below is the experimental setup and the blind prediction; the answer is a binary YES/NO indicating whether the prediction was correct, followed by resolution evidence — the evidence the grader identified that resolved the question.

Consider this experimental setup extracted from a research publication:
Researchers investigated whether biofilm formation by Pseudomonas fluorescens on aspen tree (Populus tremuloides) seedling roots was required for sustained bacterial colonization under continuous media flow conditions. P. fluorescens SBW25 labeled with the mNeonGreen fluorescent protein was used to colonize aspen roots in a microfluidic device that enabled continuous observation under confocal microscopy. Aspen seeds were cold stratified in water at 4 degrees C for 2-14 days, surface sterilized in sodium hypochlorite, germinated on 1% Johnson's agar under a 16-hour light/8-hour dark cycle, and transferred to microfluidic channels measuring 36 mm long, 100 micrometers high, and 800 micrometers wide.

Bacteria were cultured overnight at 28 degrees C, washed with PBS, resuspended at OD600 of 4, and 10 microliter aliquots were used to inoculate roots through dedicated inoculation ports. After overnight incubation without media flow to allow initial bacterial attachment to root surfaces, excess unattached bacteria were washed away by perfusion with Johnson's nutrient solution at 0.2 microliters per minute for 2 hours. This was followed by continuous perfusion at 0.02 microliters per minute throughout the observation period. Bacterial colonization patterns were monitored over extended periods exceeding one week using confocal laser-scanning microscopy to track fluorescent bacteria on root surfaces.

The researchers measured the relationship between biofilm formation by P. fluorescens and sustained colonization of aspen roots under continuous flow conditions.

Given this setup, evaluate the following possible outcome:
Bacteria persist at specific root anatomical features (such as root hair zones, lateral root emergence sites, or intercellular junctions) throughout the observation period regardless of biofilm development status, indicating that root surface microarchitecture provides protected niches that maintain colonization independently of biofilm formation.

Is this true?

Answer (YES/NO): NO